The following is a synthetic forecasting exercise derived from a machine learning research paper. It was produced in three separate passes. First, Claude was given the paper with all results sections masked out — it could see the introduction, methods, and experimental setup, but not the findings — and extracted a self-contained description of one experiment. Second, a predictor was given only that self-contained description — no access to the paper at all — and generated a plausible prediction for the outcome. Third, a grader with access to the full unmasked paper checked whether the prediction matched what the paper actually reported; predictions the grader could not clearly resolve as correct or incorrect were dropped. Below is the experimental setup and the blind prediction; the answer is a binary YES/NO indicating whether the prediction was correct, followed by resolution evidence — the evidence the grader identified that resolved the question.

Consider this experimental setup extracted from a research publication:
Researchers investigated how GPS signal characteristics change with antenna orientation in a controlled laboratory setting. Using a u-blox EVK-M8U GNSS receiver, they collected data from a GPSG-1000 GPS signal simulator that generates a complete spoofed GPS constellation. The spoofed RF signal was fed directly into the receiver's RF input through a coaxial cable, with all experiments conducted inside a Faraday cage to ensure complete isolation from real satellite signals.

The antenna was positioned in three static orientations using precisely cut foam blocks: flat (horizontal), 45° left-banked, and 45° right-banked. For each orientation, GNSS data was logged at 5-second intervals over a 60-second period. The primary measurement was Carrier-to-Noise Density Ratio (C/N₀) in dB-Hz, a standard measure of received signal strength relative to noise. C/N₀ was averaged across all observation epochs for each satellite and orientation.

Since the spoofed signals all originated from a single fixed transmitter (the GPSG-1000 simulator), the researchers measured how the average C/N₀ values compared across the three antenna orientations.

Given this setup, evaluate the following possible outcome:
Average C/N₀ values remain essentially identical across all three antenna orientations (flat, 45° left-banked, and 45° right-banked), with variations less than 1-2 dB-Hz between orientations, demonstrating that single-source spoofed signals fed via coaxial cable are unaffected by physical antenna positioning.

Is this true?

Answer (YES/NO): NO